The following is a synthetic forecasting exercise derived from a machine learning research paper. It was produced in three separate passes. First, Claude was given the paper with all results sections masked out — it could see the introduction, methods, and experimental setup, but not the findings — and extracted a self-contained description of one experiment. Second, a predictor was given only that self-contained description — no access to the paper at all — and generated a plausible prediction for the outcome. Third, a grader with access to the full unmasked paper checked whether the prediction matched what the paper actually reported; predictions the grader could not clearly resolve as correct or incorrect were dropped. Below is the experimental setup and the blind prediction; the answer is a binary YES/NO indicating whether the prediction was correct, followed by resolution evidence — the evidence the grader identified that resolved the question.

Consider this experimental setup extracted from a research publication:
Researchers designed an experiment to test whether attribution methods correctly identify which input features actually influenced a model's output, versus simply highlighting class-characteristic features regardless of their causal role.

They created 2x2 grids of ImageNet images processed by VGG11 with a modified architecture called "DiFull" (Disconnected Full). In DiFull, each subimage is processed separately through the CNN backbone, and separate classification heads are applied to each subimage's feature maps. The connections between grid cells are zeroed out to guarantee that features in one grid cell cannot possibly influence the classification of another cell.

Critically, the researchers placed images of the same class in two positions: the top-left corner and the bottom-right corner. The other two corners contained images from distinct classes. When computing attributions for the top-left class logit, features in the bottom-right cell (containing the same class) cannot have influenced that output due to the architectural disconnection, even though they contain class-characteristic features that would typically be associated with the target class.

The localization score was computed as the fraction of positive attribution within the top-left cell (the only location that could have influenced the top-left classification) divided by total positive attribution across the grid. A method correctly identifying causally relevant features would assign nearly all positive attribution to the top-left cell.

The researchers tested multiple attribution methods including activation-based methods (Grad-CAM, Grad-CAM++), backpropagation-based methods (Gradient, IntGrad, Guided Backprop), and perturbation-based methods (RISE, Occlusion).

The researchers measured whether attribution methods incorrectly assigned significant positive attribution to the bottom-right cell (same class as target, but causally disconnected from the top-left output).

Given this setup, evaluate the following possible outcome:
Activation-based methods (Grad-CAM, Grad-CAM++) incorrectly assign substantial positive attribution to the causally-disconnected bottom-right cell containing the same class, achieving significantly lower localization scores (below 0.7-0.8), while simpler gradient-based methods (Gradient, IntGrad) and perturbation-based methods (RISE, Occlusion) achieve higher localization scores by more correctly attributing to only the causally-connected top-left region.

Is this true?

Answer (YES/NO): NO